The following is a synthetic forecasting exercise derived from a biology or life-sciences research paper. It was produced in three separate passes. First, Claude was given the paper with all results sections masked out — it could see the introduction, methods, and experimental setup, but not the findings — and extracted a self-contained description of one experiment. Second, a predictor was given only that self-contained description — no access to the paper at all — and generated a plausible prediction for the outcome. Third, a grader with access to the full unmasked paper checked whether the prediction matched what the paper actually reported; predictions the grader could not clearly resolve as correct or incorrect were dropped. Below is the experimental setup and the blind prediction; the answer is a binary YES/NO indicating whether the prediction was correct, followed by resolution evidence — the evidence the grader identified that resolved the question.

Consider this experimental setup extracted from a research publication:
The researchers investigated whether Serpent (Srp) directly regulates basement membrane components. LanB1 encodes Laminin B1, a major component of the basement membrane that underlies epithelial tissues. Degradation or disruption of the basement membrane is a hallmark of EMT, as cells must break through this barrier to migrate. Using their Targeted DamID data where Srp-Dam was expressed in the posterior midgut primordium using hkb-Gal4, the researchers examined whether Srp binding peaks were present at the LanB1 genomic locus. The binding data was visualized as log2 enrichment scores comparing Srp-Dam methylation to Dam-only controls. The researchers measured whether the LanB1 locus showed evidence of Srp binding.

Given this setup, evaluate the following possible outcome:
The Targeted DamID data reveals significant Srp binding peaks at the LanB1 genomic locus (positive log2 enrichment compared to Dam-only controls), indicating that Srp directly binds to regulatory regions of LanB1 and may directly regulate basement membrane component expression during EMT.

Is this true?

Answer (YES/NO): YES